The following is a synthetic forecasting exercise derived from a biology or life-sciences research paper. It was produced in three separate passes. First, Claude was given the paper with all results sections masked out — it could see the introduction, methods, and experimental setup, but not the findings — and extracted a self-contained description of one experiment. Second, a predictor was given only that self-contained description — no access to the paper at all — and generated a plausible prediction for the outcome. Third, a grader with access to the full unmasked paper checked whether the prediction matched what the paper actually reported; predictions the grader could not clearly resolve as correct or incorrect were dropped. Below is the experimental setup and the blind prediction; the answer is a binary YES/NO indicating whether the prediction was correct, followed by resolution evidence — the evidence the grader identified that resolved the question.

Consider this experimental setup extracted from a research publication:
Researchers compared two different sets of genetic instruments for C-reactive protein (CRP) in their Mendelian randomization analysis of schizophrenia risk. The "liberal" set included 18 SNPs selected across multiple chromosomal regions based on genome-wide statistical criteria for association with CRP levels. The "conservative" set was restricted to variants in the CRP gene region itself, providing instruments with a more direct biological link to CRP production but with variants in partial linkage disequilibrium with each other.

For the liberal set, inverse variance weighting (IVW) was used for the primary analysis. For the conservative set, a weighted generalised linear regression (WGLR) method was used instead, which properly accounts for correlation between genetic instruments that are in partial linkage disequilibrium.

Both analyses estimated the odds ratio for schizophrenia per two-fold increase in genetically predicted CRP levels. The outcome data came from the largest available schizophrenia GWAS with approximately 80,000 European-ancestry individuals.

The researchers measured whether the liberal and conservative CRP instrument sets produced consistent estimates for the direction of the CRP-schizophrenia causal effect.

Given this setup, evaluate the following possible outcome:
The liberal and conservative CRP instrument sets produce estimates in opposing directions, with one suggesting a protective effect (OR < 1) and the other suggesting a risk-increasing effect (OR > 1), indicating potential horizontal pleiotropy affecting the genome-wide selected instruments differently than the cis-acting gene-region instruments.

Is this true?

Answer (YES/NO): NO